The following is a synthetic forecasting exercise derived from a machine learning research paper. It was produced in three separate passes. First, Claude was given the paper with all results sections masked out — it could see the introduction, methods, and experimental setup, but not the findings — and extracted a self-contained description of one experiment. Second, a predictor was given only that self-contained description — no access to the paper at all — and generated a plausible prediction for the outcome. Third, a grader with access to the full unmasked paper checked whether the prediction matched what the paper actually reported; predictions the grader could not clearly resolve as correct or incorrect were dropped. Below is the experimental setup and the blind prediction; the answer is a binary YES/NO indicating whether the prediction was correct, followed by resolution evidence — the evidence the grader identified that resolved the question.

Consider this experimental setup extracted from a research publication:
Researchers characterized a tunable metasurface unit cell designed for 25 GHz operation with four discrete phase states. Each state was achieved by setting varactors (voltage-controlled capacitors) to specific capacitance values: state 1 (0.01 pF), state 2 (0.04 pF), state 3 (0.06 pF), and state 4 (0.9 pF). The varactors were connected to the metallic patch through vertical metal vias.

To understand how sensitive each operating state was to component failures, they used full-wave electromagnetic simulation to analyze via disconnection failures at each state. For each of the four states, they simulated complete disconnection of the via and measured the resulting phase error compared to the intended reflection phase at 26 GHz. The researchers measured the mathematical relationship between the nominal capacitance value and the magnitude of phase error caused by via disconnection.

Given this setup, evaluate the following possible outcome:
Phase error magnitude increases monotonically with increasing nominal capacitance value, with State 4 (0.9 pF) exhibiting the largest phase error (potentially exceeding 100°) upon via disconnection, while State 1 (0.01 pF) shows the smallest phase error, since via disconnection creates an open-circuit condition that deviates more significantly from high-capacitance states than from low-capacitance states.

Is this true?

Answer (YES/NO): YES